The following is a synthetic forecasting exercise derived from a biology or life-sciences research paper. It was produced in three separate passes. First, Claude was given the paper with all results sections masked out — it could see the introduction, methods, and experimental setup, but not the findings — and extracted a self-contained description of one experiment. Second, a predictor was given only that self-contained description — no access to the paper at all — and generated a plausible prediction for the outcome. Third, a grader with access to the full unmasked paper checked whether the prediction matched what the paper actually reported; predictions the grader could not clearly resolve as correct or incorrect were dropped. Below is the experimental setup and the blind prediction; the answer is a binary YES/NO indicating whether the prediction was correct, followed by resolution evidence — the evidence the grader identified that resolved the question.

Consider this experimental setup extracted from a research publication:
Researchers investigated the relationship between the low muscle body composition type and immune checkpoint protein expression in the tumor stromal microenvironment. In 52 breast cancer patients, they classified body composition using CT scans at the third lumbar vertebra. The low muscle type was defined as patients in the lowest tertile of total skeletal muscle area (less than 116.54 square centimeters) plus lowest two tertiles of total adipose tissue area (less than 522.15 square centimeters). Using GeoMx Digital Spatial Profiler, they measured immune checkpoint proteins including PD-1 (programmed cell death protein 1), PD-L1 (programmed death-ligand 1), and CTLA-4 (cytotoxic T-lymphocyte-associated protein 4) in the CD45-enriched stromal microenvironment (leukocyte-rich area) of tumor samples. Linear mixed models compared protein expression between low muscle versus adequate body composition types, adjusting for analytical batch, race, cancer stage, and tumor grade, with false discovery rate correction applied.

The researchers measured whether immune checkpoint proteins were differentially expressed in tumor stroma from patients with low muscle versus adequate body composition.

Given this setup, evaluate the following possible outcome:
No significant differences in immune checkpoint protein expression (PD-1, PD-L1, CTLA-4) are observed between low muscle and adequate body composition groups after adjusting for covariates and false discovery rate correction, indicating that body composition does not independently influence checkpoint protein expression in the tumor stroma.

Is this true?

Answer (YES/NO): YES